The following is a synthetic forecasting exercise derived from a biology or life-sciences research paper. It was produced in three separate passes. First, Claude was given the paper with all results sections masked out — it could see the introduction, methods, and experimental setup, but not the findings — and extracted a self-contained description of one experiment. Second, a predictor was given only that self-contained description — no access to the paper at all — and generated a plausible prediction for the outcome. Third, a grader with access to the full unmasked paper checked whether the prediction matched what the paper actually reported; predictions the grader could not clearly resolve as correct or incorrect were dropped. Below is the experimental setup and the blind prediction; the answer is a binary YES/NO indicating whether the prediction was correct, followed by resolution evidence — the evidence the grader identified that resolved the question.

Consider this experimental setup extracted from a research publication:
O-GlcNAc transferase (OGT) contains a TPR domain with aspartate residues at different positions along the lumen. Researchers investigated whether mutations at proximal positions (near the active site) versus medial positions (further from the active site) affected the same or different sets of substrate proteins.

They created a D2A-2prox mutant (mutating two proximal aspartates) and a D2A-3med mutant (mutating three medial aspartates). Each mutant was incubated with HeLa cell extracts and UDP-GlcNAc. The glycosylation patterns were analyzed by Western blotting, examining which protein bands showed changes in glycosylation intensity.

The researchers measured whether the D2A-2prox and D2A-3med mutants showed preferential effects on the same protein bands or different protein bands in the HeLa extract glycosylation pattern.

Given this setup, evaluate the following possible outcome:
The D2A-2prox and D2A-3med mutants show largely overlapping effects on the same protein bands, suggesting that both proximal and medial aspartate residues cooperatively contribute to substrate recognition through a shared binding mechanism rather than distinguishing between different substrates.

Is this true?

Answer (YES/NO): NO